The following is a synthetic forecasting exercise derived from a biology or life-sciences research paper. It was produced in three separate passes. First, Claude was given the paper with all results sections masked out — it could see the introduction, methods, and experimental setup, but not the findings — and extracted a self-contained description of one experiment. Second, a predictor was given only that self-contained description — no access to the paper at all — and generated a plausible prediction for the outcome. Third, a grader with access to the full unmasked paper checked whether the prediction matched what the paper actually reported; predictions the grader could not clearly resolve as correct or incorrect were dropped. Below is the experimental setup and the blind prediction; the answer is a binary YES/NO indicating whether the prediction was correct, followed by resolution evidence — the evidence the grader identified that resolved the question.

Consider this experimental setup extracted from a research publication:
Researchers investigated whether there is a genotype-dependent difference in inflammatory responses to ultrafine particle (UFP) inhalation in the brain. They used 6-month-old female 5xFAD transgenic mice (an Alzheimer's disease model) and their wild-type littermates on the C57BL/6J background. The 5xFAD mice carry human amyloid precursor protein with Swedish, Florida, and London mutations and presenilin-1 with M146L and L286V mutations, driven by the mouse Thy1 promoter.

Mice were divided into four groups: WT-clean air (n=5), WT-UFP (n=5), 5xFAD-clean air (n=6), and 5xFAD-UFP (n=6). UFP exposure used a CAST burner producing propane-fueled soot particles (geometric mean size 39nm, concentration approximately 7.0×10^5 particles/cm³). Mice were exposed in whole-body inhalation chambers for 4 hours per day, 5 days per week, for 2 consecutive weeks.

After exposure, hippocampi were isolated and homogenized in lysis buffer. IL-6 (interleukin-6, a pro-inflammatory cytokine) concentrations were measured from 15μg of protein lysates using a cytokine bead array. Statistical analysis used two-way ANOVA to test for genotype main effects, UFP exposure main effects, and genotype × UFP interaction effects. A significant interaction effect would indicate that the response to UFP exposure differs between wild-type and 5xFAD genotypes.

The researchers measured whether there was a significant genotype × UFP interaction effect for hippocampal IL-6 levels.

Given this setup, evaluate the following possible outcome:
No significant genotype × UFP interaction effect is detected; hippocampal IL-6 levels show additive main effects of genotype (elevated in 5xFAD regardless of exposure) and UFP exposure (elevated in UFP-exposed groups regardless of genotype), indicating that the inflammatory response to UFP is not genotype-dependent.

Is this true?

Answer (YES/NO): NO